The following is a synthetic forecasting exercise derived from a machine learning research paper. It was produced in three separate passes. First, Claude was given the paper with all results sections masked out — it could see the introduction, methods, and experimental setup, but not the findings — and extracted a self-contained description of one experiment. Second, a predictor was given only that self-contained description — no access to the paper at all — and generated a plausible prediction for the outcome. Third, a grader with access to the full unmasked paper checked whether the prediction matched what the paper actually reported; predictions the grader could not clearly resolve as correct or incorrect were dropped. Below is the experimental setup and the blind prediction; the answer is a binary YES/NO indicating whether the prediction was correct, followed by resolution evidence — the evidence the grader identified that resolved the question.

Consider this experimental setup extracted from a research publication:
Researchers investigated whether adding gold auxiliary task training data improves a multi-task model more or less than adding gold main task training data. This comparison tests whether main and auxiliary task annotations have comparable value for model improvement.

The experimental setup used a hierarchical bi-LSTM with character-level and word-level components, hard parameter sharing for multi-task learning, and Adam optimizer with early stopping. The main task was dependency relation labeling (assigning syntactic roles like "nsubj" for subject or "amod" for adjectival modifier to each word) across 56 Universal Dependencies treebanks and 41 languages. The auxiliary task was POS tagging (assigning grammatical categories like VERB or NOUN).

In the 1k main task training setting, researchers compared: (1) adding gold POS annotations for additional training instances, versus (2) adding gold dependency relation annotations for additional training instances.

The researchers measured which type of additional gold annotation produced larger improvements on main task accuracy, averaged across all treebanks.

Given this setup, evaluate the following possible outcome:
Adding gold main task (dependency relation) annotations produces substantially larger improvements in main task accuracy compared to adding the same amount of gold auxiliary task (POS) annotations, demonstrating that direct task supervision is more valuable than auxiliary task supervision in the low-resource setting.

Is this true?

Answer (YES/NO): YES